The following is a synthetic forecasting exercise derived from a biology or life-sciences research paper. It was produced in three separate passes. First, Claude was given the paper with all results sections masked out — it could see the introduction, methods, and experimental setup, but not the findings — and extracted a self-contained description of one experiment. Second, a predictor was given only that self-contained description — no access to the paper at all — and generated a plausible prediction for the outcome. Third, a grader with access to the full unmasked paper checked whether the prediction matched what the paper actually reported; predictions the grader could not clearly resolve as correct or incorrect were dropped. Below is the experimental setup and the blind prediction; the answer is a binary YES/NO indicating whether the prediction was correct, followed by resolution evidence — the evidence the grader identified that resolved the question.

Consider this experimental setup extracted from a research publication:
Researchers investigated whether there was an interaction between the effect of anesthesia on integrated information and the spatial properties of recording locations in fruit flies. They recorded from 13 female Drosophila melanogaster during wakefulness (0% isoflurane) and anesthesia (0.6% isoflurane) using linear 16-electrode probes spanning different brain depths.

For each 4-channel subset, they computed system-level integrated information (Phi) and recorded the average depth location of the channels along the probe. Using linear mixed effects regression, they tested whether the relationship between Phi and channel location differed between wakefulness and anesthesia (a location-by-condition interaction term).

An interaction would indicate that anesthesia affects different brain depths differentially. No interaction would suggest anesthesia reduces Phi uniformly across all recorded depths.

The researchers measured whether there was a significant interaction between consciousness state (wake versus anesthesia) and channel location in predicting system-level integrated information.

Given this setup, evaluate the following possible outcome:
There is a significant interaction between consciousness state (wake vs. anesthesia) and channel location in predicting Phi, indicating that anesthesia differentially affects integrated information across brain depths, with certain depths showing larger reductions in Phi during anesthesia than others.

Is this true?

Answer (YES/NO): YES